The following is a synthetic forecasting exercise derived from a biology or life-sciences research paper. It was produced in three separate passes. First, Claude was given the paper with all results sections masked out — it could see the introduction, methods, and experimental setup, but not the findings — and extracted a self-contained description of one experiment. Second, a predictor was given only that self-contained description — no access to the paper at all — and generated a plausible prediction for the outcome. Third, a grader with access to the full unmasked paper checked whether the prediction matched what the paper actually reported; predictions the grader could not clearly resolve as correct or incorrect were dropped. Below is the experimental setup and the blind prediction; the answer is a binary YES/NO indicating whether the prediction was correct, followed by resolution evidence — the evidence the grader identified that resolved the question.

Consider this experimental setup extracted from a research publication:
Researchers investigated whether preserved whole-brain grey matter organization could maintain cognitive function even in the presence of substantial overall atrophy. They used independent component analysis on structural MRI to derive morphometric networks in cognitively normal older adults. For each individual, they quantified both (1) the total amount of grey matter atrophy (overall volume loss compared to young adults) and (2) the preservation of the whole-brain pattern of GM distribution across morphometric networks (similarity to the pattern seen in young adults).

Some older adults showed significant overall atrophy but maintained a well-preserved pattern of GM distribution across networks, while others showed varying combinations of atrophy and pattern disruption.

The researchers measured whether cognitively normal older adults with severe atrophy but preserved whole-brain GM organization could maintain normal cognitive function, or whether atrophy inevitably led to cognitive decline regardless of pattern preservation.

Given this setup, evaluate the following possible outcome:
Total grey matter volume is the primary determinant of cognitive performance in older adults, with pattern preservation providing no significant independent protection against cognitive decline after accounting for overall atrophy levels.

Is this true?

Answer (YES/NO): NO